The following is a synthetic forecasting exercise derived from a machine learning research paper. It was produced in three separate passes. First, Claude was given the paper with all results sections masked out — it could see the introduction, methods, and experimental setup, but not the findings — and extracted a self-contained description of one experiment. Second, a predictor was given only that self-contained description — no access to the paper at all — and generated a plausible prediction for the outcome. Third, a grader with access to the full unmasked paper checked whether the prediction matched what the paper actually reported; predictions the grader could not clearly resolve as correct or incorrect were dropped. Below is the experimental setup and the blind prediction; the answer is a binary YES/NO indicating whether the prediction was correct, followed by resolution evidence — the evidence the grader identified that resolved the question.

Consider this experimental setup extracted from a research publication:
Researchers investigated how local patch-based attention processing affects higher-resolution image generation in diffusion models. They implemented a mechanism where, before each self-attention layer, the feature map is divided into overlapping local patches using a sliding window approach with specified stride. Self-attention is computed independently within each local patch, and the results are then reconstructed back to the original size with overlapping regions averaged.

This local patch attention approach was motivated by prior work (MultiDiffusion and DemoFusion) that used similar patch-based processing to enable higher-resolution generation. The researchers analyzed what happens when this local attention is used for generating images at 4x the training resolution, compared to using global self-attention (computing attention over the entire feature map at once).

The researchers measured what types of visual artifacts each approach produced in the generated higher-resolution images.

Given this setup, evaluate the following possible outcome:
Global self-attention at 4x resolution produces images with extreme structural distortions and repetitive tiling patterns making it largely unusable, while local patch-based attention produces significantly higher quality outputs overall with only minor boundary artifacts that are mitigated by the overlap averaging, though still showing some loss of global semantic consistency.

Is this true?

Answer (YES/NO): NO